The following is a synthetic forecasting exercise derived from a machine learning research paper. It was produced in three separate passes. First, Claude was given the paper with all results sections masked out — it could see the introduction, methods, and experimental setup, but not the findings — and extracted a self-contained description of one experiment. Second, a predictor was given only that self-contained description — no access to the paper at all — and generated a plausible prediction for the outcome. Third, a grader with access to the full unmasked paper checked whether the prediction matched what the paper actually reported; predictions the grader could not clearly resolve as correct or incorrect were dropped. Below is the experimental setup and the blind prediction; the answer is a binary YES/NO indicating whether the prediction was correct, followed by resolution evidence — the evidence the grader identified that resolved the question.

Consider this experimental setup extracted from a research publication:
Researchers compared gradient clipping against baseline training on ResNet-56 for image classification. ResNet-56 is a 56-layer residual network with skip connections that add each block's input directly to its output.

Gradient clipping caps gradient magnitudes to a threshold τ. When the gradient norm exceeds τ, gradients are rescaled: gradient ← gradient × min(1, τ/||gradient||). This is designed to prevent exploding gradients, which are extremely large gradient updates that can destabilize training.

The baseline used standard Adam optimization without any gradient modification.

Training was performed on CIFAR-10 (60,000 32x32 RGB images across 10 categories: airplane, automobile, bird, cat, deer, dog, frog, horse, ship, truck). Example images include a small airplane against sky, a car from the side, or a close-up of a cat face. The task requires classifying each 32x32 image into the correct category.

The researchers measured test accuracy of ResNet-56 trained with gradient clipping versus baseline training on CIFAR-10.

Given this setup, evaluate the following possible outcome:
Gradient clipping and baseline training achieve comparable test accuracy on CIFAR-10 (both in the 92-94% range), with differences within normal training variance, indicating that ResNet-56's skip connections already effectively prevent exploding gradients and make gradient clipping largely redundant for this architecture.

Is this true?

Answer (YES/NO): NO